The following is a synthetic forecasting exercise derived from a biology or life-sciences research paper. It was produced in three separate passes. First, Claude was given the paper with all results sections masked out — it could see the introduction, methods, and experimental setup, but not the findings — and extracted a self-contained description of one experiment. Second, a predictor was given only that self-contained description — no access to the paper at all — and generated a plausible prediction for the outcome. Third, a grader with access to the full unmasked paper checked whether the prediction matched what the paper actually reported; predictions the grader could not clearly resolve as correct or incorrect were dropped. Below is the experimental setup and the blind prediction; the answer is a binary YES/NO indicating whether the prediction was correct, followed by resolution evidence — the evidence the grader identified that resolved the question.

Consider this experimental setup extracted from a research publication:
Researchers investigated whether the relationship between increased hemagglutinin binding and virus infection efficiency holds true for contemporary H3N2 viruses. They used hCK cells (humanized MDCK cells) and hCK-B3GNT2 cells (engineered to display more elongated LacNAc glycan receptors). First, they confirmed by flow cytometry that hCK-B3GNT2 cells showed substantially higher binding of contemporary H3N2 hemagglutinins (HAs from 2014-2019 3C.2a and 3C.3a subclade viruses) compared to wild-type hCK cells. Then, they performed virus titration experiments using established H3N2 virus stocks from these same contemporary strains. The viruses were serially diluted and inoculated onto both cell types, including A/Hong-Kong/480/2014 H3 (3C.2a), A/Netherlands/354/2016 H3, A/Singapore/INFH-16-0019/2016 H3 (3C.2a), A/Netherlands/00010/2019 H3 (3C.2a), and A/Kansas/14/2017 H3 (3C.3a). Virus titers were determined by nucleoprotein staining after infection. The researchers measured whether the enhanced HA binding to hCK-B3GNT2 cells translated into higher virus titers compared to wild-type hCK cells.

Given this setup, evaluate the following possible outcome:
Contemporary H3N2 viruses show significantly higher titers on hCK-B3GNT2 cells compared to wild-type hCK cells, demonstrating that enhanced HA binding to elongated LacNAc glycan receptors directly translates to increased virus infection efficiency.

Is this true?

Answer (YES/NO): NO